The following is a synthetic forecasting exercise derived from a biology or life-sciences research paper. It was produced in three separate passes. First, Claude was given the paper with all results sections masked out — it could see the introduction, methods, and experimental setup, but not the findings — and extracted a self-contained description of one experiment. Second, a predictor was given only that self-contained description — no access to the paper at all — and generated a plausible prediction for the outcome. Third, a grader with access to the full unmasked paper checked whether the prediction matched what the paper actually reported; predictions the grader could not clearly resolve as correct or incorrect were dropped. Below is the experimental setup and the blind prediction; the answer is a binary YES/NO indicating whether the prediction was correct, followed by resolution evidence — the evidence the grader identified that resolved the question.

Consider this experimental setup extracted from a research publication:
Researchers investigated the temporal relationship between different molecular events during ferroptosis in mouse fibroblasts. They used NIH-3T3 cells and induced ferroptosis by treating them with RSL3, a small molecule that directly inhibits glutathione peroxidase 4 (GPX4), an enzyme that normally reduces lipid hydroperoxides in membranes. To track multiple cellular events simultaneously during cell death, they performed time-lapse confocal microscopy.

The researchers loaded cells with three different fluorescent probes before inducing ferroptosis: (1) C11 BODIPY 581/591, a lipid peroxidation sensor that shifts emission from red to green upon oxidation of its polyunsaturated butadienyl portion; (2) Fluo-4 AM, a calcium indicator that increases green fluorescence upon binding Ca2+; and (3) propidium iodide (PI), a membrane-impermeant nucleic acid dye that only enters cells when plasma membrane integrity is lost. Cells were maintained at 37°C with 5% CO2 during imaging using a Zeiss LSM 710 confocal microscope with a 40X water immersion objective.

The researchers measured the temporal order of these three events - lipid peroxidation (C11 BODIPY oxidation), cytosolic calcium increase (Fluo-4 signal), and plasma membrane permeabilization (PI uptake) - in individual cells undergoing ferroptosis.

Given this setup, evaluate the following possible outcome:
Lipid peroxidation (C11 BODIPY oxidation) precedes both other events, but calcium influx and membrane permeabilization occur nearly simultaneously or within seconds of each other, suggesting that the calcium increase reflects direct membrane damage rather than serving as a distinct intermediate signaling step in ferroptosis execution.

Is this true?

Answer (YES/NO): NO